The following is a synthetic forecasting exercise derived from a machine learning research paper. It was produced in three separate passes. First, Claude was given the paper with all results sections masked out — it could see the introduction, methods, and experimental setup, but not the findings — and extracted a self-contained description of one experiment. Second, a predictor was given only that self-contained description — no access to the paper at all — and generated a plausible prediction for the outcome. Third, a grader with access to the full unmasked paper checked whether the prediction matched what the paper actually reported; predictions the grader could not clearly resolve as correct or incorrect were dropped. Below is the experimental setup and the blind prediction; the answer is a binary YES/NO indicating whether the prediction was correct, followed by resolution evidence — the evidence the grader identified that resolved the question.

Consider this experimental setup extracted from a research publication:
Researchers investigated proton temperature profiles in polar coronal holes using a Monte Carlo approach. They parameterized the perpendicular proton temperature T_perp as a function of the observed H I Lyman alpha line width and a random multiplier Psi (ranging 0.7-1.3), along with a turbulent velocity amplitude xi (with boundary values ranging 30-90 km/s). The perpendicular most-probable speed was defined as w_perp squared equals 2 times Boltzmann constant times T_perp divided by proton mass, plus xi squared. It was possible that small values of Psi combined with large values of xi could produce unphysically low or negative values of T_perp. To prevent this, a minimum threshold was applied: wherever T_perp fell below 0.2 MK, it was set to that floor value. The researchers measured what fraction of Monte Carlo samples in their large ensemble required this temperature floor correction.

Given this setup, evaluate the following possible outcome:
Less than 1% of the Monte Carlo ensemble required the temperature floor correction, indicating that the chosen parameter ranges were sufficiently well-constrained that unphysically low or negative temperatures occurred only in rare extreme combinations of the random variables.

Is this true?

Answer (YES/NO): NO